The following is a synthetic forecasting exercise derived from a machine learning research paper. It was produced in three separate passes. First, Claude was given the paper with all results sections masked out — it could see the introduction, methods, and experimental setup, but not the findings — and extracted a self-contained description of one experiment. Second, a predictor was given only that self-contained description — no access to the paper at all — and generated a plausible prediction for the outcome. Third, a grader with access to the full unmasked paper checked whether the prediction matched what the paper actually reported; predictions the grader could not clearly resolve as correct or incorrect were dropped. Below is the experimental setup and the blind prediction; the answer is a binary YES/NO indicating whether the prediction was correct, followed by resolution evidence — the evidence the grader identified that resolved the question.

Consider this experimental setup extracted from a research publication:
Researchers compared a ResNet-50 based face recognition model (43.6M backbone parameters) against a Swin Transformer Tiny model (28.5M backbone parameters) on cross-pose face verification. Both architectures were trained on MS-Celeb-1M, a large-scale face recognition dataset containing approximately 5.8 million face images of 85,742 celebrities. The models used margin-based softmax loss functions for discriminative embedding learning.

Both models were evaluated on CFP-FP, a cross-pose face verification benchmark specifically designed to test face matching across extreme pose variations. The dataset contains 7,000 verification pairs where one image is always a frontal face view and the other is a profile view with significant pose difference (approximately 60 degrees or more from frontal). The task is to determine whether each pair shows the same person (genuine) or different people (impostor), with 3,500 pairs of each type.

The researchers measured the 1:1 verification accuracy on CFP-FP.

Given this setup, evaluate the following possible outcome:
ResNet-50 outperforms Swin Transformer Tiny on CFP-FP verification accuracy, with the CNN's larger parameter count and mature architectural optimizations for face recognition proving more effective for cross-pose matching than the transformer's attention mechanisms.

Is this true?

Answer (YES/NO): YES